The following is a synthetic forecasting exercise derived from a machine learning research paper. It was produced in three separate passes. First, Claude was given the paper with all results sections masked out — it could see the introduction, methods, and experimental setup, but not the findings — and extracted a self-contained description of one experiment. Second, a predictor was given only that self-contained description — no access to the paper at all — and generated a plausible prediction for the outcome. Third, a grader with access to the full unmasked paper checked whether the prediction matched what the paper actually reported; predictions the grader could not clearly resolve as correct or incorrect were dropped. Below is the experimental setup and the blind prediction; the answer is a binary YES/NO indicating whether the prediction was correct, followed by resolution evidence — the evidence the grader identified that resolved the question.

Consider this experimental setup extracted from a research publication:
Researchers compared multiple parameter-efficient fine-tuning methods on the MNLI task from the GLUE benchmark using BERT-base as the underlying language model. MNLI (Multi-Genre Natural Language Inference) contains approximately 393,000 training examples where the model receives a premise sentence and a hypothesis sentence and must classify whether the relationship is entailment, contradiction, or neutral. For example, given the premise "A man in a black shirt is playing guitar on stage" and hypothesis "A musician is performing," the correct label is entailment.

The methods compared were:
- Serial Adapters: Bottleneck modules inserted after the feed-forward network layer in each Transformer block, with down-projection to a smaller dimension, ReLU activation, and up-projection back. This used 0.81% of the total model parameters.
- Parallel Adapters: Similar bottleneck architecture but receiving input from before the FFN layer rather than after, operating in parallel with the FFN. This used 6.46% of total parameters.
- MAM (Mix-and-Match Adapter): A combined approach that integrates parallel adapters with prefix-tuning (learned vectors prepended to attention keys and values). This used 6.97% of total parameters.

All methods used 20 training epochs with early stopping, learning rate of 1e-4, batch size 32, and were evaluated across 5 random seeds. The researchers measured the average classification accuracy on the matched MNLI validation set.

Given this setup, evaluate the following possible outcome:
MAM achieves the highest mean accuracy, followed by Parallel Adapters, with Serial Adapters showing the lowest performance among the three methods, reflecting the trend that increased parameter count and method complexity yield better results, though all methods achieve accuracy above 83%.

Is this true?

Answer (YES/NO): NO